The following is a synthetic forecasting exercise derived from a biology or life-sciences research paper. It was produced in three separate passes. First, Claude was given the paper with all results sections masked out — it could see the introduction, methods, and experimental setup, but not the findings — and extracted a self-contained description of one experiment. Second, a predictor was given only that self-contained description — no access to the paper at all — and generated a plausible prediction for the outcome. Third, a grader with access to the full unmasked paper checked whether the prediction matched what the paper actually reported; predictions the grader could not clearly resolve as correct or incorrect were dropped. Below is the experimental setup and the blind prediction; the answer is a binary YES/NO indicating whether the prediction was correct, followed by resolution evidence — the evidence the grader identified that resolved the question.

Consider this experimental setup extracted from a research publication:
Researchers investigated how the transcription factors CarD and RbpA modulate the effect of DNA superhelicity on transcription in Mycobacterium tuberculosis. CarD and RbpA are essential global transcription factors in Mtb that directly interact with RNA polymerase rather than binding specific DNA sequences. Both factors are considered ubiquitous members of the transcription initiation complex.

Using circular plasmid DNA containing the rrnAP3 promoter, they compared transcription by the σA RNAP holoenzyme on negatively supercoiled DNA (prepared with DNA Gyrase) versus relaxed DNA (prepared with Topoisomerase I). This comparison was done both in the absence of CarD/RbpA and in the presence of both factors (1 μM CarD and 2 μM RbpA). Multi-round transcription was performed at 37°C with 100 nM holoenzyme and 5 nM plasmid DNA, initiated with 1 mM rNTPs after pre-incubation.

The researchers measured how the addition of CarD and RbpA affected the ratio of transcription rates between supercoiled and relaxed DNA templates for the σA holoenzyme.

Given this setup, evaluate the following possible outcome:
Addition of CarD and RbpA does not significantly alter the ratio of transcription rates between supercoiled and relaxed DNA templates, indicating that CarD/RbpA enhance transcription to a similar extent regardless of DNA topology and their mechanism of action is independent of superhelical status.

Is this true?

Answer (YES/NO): NO